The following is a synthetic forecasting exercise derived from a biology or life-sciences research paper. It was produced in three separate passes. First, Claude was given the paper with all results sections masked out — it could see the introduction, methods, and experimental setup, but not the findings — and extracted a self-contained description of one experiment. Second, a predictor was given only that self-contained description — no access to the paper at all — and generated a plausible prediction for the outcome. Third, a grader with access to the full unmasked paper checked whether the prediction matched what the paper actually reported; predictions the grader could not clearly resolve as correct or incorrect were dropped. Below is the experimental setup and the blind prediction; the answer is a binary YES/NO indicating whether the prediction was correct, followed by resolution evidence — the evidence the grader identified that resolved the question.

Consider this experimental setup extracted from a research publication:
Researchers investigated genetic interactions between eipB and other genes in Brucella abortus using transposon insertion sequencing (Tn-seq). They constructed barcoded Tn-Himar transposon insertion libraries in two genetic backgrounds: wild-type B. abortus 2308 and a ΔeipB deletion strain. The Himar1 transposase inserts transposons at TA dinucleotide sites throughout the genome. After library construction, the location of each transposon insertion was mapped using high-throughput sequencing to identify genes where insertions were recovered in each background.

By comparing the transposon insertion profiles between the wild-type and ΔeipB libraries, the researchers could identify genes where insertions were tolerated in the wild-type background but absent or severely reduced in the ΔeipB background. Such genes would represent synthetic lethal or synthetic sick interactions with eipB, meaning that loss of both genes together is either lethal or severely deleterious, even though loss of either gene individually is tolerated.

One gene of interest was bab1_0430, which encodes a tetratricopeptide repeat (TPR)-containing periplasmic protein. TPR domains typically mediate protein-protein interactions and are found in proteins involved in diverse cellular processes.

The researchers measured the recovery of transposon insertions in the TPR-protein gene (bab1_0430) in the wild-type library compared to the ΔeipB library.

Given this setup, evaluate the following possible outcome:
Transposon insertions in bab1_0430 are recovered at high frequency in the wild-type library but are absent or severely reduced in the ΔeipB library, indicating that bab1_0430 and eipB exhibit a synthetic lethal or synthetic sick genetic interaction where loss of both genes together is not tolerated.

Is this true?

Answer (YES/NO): YES